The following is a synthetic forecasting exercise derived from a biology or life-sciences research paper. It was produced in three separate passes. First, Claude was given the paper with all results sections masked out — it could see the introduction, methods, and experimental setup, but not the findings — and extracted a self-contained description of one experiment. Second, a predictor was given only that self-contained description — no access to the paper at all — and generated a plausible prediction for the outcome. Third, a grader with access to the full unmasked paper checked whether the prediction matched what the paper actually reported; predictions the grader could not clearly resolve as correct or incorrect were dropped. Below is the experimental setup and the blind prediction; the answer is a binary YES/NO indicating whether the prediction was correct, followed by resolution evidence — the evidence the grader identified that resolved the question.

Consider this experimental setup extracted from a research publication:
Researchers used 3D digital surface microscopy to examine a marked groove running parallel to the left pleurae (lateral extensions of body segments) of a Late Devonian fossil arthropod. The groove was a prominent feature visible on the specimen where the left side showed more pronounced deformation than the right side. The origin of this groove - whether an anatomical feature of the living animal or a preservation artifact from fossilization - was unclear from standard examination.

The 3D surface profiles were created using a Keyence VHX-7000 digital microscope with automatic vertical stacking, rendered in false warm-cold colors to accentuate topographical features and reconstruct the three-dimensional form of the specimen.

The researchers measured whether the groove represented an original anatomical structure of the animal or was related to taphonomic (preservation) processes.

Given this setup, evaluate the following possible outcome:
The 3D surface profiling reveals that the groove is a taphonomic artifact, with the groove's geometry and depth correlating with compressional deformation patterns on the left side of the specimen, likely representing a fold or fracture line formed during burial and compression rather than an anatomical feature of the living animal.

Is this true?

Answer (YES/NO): YES